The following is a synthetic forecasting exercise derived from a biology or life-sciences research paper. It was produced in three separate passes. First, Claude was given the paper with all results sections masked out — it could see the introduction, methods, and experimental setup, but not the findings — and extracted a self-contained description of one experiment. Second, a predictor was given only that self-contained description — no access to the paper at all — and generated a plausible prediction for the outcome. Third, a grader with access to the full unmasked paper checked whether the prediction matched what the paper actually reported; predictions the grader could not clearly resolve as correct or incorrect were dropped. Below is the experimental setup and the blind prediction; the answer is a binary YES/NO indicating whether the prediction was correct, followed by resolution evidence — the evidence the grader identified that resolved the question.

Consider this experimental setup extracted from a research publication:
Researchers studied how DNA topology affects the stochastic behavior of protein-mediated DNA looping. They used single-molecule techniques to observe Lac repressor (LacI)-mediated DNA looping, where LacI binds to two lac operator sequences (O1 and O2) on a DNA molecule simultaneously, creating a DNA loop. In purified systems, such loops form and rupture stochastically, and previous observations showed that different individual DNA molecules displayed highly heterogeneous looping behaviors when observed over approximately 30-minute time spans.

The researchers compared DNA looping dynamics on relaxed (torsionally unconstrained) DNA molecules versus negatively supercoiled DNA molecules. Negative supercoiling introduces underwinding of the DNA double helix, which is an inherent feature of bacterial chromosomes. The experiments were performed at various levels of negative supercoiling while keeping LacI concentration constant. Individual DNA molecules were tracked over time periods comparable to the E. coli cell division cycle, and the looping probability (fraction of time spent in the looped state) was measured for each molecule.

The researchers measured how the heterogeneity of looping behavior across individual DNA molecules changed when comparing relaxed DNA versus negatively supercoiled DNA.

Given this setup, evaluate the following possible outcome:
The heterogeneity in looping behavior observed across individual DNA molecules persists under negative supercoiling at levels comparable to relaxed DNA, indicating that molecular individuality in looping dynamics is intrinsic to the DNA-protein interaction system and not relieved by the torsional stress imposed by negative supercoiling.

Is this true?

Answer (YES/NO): NO